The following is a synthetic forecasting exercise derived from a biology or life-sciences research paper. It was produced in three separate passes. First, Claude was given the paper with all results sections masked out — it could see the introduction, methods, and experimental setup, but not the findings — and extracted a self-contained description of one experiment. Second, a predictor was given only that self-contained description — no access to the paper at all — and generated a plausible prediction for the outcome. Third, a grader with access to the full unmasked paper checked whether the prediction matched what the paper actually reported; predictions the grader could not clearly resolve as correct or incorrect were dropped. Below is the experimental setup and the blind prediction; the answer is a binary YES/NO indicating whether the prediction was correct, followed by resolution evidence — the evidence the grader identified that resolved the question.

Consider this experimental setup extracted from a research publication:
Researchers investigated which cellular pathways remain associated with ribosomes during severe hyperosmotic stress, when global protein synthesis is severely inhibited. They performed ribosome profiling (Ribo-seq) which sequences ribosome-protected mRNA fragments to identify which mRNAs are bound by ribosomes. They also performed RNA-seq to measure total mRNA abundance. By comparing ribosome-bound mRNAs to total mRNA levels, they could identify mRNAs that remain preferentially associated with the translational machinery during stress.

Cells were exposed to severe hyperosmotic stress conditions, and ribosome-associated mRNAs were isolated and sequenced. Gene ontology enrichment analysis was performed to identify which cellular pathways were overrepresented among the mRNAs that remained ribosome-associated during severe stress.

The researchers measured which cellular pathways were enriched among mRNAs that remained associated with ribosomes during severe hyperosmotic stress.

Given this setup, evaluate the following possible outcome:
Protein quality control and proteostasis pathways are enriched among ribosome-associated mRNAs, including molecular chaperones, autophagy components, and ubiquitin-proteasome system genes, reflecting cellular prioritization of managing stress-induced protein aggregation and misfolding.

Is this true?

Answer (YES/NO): NO